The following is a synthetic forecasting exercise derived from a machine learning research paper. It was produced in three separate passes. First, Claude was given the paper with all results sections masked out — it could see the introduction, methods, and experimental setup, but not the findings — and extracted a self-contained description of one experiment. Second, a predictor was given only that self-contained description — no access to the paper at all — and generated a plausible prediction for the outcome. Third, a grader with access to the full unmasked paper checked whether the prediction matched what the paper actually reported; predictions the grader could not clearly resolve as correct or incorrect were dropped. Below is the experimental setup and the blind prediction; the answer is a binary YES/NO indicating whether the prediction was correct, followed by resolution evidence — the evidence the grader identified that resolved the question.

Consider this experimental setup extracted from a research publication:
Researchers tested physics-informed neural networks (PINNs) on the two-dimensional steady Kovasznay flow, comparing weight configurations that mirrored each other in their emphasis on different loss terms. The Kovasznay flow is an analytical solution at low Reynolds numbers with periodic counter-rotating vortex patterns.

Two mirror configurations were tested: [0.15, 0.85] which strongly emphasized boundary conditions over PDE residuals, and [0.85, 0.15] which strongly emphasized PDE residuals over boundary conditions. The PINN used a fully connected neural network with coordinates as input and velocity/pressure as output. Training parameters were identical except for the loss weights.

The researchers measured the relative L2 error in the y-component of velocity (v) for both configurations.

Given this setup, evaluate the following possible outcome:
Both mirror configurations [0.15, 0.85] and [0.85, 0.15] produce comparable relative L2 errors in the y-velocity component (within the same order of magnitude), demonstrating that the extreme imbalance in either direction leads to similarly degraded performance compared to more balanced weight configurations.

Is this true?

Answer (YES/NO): NO